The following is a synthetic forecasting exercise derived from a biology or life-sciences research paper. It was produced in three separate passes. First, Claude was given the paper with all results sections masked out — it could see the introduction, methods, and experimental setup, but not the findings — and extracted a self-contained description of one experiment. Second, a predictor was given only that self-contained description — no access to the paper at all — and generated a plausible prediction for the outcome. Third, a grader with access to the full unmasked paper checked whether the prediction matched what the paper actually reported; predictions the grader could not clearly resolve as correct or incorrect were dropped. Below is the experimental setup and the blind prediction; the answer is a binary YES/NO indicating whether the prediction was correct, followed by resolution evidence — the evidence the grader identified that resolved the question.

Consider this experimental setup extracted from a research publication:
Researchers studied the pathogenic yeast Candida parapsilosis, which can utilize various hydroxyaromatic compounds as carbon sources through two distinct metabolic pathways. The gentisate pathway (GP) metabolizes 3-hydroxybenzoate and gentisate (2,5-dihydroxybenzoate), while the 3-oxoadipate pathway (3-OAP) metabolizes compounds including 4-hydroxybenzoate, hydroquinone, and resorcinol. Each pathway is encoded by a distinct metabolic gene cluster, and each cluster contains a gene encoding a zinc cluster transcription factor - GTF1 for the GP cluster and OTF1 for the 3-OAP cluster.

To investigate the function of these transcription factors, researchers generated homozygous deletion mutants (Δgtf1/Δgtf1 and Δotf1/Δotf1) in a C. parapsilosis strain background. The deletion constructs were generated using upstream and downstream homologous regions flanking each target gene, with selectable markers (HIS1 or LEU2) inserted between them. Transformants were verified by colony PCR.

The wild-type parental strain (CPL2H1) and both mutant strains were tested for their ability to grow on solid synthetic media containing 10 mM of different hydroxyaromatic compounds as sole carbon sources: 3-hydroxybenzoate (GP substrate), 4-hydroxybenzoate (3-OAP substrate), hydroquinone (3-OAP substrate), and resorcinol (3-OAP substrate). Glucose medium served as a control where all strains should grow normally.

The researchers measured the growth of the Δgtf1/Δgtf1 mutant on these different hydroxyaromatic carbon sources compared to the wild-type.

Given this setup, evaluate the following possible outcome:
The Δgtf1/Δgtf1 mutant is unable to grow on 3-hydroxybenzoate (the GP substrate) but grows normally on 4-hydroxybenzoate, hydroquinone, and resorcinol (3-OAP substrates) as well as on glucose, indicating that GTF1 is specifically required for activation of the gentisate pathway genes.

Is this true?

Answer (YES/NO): YES